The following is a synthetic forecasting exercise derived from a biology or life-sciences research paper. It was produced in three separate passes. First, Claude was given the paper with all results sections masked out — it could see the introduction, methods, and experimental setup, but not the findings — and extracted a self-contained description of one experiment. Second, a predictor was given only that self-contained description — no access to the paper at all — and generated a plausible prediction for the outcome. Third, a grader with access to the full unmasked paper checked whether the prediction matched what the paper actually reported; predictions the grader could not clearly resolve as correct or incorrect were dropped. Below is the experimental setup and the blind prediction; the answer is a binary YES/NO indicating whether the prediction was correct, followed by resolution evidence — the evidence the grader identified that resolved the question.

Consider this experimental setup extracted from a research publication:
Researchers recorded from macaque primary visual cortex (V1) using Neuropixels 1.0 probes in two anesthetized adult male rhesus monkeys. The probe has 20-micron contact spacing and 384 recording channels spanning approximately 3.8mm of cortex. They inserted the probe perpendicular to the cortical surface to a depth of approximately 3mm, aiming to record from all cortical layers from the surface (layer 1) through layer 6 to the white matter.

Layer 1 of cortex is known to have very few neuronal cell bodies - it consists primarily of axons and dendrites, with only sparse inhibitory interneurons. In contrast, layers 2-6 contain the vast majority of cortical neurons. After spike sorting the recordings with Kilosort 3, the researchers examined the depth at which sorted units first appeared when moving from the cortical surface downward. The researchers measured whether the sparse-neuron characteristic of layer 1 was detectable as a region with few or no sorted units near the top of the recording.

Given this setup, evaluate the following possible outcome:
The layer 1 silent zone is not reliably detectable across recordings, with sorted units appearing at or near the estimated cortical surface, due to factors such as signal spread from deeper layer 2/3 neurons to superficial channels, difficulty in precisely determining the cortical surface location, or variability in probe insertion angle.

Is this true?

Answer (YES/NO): NO